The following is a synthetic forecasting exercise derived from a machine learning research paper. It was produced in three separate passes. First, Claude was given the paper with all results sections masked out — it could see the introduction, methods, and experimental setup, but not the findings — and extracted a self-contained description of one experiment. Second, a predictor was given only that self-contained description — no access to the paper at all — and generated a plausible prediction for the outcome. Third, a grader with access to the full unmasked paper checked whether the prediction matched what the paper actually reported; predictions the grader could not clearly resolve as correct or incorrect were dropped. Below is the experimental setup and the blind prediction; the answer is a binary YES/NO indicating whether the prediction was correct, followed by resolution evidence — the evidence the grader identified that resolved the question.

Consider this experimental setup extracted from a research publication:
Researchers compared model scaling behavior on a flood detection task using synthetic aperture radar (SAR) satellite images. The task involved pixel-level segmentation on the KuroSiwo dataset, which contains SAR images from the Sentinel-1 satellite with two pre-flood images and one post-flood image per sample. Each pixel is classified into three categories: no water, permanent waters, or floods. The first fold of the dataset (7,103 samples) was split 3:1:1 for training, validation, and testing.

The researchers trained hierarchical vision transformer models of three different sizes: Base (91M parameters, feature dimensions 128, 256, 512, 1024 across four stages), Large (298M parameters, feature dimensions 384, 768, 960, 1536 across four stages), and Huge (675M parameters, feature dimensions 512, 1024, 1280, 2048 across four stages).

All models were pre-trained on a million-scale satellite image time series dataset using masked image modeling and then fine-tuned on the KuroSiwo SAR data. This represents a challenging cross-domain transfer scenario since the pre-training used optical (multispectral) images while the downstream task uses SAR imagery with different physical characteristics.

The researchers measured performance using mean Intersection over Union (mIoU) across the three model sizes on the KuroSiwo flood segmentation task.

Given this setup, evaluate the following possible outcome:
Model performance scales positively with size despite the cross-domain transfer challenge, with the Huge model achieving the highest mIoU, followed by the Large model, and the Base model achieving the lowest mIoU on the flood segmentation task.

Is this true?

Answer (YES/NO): YES